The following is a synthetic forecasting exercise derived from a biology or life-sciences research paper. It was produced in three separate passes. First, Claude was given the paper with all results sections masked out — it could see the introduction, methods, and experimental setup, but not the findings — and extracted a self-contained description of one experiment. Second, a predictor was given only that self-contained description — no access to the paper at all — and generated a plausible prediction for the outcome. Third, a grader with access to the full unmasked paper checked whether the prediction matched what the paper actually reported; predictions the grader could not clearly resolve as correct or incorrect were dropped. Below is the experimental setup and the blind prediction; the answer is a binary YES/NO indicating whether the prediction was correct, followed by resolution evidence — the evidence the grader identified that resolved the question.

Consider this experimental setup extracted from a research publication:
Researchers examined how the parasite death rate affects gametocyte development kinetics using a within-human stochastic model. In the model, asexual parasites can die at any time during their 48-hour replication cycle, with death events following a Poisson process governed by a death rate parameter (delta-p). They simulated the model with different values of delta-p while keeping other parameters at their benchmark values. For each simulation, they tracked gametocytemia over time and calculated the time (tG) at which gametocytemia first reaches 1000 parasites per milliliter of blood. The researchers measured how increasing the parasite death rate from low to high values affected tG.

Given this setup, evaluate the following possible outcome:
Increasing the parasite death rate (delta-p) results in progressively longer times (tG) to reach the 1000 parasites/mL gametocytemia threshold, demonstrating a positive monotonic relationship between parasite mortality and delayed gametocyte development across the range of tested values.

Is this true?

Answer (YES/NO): YES